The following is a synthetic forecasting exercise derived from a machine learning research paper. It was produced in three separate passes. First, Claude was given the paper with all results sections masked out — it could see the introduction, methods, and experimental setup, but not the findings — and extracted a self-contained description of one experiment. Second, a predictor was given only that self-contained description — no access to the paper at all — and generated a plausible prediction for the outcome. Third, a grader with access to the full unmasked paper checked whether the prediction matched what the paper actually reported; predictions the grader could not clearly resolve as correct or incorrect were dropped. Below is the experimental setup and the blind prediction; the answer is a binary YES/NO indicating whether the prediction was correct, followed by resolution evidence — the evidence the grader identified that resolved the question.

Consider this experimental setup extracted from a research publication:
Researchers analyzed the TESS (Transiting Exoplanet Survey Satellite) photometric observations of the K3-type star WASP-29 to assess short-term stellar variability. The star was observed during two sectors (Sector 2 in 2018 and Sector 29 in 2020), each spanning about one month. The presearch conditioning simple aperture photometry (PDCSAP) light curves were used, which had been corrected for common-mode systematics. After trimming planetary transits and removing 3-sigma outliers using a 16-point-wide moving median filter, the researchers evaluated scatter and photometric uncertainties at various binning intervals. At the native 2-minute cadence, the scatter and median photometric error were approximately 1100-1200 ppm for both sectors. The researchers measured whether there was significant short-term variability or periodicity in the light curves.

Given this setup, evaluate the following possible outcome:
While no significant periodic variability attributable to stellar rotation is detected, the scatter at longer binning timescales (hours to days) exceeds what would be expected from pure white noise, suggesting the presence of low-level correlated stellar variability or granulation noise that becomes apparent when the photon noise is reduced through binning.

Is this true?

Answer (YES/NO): NO